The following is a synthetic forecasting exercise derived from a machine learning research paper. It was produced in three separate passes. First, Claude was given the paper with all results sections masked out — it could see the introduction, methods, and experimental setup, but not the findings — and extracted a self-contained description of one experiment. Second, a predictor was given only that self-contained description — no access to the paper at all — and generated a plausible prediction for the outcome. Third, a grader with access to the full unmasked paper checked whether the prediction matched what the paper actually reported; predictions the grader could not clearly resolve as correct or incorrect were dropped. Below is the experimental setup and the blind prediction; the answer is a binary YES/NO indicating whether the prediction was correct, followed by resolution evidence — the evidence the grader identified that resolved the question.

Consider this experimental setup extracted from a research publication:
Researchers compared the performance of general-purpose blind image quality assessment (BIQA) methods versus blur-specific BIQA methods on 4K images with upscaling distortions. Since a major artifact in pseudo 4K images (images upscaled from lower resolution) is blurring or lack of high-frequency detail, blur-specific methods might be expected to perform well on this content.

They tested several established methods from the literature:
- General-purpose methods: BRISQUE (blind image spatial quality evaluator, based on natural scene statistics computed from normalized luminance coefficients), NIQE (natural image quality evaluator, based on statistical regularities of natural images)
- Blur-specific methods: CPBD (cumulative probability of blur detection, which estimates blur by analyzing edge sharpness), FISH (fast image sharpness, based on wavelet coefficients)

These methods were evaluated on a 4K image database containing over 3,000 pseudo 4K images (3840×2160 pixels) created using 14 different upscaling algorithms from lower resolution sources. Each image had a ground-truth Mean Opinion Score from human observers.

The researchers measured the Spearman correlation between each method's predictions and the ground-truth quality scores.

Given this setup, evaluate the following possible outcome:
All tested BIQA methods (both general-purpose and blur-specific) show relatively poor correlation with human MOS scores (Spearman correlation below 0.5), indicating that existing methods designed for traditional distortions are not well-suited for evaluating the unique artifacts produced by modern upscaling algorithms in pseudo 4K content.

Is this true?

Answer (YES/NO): NO